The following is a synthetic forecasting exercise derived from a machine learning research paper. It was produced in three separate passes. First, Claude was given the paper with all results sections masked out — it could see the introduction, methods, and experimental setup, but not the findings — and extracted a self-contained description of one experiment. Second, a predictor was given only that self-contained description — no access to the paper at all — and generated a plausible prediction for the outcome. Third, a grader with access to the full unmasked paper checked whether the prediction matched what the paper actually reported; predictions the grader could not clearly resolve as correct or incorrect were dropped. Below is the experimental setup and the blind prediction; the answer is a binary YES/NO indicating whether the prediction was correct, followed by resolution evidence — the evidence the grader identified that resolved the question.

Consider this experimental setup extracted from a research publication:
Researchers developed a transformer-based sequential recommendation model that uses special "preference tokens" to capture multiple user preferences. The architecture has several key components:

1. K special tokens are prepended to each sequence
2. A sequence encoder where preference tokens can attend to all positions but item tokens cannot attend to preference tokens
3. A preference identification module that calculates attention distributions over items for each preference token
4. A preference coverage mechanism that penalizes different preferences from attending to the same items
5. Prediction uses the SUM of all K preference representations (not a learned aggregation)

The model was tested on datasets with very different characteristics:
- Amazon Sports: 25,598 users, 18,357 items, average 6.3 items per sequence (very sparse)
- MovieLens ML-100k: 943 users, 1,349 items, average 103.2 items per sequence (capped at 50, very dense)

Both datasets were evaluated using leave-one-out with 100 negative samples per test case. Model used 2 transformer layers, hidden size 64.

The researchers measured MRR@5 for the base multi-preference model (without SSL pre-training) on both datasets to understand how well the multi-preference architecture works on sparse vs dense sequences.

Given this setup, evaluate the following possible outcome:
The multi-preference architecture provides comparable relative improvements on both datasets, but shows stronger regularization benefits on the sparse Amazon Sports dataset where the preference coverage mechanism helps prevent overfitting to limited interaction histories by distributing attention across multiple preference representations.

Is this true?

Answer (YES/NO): NO